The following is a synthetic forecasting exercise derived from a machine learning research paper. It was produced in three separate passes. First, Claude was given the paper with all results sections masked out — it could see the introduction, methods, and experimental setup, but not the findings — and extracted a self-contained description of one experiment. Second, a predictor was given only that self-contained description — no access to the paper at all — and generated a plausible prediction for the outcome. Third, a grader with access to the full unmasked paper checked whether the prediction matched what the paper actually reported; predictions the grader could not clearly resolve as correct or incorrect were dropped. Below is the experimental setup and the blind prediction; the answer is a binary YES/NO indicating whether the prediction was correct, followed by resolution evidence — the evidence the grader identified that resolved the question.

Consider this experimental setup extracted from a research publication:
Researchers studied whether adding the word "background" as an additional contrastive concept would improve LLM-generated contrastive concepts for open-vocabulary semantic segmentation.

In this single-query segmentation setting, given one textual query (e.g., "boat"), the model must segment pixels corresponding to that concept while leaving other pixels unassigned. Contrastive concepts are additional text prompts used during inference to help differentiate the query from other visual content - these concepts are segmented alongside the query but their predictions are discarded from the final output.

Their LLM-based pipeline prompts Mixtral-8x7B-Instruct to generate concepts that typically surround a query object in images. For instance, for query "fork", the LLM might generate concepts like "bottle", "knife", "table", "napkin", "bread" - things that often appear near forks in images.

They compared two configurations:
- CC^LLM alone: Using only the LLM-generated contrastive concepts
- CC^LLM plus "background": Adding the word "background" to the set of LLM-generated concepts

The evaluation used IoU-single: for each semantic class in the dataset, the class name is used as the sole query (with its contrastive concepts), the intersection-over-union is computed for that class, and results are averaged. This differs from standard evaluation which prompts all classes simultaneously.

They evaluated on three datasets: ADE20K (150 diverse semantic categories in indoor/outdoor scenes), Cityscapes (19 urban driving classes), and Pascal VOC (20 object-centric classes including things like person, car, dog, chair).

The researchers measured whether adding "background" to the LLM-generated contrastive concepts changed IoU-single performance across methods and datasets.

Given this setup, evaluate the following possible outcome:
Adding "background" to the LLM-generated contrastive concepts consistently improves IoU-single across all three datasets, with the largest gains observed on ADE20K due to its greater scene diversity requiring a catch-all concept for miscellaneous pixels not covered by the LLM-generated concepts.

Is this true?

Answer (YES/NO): YES